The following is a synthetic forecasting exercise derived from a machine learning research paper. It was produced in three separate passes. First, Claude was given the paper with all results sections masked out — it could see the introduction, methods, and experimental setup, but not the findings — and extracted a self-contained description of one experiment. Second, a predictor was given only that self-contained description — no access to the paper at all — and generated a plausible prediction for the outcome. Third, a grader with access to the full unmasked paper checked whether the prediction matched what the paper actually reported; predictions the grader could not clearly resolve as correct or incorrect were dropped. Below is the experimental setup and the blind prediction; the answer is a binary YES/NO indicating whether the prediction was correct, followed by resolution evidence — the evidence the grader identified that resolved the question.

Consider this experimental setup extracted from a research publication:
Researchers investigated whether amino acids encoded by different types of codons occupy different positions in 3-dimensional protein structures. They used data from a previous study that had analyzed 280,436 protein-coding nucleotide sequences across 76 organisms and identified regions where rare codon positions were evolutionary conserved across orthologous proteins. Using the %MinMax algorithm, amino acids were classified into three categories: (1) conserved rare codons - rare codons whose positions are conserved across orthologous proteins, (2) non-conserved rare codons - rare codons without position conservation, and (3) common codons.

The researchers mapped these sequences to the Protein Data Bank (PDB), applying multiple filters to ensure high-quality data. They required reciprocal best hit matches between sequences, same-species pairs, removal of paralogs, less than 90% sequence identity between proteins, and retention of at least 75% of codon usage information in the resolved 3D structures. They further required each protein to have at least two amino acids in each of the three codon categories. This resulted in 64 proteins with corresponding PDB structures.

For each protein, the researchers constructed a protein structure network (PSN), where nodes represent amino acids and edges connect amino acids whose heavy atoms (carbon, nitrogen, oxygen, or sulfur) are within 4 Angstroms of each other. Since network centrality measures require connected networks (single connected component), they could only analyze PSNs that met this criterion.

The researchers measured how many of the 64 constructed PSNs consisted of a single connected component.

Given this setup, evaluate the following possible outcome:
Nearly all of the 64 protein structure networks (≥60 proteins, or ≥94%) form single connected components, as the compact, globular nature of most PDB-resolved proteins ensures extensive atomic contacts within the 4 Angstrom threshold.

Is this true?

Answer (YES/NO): YES